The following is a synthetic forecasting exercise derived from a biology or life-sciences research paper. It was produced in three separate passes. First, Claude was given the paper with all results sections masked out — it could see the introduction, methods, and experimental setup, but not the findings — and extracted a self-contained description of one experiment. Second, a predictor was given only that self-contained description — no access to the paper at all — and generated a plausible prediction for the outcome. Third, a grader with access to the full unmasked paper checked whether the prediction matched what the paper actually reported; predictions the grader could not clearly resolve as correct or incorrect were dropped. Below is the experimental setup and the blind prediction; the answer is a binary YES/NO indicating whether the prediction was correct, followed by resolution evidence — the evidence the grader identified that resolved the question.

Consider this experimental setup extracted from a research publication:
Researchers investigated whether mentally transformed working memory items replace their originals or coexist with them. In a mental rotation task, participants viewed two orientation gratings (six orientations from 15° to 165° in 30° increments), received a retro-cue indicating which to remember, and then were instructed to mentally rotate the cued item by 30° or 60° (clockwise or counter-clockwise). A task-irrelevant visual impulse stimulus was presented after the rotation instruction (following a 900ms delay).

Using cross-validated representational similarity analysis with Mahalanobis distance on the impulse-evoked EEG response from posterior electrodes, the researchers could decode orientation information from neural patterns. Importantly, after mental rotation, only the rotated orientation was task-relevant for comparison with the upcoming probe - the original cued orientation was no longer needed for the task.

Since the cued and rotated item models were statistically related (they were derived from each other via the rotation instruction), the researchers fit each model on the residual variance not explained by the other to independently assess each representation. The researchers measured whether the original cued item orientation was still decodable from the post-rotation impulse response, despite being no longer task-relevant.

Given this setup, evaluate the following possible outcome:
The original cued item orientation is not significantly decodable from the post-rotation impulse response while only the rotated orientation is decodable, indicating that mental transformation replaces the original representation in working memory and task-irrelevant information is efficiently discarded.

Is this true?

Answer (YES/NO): NO